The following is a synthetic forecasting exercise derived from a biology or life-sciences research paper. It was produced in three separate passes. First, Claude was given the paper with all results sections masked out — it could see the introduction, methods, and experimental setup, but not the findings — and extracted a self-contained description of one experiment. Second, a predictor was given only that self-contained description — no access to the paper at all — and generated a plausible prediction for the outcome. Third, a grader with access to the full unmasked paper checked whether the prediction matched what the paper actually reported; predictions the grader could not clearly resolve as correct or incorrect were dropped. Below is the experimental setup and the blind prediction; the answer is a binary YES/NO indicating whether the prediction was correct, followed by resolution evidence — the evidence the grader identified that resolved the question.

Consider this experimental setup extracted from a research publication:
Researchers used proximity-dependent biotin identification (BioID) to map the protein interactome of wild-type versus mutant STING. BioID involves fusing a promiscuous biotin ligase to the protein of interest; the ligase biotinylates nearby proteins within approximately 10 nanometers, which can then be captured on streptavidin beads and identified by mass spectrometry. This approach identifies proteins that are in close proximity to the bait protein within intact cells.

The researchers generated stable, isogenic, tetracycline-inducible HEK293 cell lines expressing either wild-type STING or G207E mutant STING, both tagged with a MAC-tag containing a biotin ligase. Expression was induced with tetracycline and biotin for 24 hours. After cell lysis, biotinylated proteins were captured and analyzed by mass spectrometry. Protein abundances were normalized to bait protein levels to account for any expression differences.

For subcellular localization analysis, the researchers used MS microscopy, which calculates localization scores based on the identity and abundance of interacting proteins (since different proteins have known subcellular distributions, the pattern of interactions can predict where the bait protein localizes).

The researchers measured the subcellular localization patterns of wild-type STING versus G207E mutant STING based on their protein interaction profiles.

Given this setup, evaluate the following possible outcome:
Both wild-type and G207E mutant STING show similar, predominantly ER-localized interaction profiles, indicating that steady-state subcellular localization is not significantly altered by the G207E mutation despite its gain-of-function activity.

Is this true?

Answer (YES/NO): NO